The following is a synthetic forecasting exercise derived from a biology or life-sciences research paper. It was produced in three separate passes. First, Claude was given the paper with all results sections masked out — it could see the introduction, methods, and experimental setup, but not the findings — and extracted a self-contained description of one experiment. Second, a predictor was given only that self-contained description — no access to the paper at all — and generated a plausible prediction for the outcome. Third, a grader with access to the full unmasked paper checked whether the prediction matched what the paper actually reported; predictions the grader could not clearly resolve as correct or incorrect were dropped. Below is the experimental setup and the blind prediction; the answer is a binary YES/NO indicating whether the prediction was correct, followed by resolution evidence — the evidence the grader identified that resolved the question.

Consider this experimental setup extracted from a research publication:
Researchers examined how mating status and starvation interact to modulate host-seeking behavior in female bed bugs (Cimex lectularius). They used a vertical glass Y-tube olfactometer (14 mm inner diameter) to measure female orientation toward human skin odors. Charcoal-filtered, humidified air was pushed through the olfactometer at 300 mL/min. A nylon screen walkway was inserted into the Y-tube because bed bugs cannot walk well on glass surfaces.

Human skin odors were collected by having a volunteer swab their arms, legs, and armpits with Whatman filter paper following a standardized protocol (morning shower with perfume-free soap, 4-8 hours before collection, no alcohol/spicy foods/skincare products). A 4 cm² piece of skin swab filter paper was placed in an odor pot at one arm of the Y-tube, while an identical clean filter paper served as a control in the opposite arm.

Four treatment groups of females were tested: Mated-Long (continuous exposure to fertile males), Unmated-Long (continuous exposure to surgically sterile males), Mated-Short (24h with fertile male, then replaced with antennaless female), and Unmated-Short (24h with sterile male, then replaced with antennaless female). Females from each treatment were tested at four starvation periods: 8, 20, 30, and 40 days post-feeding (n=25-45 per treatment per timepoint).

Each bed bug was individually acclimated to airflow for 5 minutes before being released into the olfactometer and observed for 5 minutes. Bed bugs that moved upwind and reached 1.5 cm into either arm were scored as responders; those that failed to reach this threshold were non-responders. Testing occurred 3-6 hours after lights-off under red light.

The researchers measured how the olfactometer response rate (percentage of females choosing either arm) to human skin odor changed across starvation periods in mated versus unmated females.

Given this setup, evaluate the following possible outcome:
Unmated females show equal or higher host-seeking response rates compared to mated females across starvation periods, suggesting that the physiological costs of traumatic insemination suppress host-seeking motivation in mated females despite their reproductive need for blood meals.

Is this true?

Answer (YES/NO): NO